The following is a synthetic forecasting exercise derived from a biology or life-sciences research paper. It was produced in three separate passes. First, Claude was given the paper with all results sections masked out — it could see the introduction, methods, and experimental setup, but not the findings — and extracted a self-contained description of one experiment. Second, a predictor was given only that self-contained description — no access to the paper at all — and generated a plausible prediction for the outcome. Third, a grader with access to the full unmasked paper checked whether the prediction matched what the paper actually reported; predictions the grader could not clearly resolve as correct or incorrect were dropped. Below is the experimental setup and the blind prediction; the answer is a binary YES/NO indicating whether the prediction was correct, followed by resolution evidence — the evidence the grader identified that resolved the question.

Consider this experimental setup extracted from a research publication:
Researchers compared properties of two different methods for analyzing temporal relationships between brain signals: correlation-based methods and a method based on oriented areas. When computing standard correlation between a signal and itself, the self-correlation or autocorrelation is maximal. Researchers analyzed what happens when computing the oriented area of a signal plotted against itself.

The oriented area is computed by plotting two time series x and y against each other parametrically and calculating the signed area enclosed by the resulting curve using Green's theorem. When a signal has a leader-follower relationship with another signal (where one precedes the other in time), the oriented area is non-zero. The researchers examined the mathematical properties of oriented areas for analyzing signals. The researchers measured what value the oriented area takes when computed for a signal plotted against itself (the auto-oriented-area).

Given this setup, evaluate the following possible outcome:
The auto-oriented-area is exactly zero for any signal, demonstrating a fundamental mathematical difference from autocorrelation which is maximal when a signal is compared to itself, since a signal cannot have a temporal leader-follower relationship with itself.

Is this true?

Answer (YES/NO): YES